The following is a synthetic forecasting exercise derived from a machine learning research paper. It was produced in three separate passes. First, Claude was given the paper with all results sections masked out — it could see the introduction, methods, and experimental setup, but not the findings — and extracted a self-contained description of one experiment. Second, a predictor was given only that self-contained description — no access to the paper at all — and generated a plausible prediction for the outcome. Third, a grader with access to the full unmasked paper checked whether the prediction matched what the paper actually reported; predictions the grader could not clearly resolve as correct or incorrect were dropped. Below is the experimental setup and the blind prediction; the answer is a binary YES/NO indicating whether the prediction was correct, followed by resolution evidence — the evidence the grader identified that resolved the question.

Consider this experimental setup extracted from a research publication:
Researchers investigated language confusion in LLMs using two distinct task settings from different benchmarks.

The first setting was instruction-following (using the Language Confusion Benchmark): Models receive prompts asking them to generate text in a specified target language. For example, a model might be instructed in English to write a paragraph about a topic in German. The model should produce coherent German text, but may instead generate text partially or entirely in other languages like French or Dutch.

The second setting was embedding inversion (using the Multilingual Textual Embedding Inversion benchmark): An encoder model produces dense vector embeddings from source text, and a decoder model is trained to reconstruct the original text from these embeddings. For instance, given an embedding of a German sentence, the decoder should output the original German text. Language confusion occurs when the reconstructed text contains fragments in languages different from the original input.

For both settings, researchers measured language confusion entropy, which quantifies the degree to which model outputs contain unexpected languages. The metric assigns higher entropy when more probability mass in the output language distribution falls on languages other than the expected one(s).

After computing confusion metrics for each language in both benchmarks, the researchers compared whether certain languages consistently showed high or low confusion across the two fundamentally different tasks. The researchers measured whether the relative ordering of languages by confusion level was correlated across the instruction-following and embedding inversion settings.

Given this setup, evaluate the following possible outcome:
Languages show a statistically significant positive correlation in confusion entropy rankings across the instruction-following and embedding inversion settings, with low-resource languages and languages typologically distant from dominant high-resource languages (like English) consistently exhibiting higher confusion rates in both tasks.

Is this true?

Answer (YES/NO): NO